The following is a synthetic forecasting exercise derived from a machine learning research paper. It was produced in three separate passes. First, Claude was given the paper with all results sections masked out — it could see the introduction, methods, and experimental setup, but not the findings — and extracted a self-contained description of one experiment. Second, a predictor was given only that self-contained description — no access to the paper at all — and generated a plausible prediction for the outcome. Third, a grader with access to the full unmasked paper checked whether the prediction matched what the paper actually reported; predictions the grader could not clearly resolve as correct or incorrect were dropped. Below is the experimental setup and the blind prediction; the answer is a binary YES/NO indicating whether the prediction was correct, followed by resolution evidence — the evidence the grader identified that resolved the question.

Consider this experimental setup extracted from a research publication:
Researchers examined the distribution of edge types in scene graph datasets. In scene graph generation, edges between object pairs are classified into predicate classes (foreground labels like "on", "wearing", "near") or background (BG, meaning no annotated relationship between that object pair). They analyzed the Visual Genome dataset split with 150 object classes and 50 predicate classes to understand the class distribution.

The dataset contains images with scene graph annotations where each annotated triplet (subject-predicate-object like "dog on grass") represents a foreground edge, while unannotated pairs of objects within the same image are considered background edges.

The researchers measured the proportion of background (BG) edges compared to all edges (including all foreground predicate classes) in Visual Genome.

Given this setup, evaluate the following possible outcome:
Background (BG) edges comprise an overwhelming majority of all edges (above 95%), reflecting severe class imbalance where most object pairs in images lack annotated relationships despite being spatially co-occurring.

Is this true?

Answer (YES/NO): YES